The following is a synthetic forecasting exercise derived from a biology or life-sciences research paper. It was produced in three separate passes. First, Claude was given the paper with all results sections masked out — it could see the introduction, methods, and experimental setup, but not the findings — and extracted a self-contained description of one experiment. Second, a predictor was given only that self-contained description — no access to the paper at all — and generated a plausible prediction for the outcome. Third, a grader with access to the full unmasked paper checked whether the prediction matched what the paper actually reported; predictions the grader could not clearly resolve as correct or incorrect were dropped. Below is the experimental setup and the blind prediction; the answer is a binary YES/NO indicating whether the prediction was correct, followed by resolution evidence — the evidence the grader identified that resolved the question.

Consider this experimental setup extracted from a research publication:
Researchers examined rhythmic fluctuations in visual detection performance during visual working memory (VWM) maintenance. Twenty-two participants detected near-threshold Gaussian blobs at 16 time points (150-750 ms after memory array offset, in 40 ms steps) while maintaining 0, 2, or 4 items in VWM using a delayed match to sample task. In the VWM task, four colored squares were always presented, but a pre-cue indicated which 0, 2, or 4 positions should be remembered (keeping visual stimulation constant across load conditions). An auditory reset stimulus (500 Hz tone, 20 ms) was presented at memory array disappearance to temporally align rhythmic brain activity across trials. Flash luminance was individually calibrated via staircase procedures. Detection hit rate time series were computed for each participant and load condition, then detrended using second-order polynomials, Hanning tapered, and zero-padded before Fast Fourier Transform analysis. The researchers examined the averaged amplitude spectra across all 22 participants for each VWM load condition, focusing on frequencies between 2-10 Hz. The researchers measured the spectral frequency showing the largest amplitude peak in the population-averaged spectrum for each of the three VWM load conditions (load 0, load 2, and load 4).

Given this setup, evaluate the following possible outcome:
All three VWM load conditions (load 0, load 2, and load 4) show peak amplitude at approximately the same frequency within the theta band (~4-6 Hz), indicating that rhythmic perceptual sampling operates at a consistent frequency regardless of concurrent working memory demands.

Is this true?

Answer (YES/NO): NO